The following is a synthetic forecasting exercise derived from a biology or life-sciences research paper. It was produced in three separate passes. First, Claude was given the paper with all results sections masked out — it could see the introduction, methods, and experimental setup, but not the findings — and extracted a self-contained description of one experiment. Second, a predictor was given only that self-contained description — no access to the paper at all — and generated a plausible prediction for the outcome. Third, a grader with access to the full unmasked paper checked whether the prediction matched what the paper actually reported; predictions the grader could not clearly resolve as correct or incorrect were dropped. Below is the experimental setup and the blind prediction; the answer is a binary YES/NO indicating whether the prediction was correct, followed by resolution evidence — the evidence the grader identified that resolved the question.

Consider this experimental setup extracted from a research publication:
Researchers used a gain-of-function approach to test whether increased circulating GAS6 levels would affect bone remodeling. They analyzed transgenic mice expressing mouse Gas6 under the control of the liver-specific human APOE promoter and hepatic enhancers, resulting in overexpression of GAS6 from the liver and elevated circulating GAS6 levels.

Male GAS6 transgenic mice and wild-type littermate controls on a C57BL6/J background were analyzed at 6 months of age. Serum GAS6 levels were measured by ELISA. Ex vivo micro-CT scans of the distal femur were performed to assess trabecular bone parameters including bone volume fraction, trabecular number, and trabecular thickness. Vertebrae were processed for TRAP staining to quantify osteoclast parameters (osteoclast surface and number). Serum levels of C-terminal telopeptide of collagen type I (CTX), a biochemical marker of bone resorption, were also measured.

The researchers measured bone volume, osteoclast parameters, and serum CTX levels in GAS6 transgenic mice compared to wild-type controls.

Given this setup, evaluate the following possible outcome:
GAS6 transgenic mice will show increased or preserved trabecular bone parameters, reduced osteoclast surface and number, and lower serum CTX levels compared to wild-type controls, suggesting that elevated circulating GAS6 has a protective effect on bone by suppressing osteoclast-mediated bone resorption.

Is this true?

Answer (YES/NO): NO